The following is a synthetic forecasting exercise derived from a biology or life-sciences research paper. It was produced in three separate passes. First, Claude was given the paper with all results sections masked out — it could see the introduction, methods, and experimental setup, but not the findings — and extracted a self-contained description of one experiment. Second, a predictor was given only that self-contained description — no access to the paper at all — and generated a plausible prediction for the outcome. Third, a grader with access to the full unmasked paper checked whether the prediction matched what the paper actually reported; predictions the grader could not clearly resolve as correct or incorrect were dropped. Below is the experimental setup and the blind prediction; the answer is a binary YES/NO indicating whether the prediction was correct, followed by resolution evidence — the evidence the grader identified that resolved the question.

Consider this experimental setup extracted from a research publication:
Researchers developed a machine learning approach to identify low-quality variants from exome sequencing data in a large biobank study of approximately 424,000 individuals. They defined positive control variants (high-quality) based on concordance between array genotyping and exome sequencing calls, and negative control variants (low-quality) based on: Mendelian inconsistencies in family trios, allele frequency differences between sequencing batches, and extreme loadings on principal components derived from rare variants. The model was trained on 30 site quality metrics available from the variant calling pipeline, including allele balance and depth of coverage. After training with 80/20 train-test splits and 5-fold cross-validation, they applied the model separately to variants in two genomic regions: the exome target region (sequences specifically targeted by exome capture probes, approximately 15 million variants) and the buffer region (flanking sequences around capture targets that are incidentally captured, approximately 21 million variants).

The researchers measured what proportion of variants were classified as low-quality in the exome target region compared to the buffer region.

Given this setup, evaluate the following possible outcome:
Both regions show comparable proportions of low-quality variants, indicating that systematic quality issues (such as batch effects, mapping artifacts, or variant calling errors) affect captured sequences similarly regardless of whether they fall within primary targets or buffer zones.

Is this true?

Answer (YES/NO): NO